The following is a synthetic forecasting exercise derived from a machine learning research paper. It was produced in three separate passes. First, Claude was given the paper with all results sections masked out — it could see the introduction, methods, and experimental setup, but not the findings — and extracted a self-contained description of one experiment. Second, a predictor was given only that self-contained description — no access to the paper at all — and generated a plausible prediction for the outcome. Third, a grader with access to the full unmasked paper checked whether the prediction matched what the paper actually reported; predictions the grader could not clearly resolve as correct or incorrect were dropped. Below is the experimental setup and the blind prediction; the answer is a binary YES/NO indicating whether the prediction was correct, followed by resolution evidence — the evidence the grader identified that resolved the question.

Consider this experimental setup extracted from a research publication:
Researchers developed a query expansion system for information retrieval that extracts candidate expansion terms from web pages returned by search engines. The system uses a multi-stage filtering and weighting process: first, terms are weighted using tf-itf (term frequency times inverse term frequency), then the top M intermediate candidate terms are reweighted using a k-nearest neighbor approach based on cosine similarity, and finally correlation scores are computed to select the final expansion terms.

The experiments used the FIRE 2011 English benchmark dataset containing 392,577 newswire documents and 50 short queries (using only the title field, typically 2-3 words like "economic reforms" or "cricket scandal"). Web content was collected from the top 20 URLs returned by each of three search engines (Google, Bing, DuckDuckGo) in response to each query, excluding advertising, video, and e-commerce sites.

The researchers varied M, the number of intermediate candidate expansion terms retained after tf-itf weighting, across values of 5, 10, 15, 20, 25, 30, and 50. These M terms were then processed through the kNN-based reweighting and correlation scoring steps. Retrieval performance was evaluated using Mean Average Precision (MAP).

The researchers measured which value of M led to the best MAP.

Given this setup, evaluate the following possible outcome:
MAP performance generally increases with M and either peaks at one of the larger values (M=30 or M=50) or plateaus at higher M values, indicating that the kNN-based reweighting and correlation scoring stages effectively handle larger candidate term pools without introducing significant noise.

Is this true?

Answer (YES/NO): NO